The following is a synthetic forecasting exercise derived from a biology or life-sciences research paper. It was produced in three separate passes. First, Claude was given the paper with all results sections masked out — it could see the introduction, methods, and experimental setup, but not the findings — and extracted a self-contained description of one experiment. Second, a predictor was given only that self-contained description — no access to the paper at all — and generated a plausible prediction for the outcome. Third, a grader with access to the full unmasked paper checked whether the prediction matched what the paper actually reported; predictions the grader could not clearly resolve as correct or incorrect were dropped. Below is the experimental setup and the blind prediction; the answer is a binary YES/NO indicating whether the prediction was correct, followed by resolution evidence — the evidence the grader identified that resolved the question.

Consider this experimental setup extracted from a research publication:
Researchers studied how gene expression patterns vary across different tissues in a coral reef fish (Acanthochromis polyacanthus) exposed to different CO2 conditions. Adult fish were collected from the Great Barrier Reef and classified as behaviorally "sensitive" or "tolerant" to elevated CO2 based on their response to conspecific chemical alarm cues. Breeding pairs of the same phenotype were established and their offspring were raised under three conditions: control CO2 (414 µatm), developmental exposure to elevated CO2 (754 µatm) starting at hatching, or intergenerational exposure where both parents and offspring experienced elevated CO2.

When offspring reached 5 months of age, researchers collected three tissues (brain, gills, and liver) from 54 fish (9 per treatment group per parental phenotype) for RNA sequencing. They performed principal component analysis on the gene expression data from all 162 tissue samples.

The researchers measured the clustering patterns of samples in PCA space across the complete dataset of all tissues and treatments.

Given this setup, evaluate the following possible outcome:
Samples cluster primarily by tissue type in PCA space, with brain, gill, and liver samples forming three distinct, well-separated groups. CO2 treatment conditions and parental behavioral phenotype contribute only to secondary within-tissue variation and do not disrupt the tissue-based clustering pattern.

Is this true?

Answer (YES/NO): YES